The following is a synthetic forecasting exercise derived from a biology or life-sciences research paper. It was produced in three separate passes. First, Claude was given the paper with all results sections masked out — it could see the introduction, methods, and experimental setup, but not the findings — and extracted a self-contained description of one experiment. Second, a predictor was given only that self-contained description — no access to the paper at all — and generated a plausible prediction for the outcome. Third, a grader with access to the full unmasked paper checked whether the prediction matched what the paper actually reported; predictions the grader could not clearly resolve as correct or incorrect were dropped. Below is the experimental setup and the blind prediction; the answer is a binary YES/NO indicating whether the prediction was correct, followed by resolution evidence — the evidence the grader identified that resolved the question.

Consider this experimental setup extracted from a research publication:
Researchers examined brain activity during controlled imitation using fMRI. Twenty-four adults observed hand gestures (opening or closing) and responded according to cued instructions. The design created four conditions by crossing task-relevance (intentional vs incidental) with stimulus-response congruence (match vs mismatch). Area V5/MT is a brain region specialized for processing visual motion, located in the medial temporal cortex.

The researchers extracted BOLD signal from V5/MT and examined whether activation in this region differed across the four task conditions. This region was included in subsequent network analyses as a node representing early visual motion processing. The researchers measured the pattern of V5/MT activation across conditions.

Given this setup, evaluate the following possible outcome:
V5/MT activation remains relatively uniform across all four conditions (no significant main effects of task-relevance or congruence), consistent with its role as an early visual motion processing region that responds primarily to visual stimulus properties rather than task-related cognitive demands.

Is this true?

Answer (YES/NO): YES